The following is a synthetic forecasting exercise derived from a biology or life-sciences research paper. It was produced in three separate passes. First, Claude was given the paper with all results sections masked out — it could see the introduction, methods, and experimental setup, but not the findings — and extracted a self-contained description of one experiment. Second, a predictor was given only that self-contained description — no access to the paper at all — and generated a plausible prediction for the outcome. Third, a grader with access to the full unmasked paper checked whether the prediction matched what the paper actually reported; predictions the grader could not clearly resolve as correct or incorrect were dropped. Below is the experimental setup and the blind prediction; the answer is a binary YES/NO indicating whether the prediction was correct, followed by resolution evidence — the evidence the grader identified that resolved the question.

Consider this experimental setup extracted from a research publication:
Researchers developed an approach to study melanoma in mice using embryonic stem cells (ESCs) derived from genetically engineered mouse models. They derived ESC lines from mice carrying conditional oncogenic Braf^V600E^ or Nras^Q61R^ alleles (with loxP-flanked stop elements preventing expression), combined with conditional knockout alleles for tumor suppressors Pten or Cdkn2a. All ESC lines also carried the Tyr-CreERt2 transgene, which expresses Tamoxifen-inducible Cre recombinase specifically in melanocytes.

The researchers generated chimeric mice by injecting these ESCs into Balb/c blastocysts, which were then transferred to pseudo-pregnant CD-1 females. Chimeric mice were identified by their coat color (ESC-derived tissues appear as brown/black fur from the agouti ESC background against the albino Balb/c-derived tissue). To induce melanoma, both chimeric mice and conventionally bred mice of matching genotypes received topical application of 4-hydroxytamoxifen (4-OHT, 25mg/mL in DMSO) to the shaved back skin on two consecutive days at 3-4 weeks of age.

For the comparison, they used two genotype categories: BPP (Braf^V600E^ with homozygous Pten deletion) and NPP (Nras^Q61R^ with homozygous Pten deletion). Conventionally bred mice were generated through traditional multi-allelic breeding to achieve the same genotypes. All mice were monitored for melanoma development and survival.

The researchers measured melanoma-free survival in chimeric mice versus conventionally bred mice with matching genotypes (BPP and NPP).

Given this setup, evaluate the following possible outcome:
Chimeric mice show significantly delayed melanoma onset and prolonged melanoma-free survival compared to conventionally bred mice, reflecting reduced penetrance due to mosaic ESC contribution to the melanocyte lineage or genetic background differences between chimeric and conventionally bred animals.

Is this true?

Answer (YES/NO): NO